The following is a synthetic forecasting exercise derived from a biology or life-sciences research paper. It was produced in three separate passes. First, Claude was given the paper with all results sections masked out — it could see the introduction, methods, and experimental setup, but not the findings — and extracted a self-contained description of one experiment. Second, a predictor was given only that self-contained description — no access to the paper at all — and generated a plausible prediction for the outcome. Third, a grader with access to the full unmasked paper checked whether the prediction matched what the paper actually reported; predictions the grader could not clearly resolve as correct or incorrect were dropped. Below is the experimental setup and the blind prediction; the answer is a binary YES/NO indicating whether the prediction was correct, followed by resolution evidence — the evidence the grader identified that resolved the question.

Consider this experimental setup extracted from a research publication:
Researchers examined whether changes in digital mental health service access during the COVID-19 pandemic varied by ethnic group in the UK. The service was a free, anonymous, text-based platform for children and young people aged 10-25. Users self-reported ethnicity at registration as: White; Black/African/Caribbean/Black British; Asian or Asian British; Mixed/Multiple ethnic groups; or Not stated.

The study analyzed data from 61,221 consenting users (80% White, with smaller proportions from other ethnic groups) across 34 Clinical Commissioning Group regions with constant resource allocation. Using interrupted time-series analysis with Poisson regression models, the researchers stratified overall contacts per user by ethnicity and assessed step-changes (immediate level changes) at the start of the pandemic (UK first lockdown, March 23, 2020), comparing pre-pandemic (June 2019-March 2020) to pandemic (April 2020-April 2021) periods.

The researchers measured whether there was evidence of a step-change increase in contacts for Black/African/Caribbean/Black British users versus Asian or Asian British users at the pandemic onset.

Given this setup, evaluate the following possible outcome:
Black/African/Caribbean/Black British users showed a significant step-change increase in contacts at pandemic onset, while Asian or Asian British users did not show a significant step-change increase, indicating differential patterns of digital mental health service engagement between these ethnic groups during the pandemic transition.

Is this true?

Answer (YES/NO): YES